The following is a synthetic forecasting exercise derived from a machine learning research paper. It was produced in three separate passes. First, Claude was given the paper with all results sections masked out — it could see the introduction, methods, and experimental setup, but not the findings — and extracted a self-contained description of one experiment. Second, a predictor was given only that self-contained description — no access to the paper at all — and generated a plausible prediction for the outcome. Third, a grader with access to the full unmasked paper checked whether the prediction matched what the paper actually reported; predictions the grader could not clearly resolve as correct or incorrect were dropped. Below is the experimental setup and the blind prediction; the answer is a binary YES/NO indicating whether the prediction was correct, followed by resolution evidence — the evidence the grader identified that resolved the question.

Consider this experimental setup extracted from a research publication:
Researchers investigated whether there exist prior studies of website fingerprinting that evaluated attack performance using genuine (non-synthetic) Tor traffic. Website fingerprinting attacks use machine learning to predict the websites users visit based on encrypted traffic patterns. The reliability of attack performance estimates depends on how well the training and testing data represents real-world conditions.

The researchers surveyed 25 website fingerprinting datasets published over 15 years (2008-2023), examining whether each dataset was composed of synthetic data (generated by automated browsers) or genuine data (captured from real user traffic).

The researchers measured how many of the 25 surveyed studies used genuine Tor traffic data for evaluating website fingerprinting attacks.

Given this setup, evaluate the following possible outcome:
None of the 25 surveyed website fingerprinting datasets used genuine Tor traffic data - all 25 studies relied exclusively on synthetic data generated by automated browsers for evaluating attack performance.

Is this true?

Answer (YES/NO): NO